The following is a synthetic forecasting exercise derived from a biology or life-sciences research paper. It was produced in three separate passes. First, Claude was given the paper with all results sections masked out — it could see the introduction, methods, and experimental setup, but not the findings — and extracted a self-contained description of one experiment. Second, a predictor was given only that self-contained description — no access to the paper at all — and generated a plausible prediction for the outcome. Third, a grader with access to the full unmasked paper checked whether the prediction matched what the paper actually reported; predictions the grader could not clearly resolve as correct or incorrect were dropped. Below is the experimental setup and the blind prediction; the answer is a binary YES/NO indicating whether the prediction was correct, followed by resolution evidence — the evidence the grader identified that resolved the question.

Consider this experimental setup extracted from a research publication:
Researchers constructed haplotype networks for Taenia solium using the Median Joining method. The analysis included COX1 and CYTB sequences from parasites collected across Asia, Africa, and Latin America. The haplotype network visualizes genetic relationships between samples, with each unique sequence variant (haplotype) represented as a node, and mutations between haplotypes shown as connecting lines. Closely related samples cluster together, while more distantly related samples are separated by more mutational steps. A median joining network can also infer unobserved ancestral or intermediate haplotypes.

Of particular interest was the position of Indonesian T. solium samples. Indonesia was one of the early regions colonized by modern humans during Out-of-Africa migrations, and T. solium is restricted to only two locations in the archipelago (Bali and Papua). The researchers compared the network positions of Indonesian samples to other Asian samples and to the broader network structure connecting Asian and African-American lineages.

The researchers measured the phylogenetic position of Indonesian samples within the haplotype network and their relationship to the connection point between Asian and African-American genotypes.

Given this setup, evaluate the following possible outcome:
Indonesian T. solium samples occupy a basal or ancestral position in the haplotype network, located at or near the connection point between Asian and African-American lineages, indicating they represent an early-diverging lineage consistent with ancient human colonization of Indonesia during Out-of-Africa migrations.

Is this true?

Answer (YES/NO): YES